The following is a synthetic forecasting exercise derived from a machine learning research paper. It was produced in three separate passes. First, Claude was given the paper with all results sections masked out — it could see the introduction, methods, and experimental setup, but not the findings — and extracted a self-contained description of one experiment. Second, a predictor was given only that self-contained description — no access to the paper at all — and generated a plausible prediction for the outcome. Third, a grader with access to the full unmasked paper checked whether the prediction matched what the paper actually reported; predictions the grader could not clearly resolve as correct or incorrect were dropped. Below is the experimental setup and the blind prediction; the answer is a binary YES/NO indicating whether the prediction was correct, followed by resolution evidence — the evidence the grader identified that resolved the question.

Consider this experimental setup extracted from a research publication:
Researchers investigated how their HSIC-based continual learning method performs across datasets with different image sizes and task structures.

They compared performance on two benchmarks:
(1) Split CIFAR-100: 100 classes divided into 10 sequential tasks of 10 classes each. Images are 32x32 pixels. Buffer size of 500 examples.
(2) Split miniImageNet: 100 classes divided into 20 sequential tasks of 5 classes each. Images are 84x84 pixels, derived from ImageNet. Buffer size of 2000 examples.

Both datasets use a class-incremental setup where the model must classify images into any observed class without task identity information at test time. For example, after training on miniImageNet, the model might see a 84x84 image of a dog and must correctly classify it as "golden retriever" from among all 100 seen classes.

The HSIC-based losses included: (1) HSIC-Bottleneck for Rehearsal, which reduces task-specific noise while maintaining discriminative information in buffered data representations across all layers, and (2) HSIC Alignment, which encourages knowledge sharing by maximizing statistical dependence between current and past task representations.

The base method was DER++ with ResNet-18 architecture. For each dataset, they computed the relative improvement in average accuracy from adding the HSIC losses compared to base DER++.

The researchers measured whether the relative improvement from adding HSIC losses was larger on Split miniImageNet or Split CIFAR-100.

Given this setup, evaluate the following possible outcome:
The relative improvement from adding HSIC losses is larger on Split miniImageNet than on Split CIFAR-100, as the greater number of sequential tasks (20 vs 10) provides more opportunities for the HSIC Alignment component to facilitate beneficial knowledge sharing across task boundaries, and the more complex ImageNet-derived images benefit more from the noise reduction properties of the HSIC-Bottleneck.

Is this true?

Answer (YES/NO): YES